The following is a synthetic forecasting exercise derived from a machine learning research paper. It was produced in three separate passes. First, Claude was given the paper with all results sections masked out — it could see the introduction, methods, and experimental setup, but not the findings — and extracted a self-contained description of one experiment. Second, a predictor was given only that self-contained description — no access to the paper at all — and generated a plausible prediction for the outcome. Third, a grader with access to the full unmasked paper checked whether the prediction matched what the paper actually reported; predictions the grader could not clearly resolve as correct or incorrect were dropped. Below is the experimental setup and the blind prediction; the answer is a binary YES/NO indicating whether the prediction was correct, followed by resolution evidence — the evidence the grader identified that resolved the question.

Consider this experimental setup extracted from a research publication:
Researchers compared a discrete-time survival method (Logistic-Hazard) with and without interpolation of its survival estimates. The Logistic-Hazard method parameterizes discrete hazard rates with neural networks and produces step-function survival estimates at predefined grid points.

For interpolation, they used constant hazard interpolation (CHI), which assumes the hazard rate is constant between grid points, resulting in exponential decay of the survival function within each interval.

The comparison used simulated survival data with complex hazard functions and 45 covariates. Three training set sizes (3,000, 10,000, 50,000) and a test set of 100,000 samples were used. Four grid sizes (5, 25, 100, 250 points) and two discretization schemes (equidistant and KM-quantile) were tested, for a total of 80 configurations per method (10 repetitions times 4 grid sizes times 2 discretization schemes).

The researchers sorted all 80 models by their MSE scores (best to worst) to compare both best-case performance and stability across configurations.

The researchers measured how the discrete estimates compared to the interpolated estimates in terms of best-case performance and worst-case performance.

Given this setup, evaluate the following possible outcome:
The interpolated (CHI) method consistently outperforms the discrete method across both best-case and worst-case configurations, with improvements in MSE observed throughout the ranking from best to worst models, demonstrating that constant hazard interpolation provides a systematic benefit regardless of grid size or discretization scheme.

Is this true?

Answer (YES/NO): NO